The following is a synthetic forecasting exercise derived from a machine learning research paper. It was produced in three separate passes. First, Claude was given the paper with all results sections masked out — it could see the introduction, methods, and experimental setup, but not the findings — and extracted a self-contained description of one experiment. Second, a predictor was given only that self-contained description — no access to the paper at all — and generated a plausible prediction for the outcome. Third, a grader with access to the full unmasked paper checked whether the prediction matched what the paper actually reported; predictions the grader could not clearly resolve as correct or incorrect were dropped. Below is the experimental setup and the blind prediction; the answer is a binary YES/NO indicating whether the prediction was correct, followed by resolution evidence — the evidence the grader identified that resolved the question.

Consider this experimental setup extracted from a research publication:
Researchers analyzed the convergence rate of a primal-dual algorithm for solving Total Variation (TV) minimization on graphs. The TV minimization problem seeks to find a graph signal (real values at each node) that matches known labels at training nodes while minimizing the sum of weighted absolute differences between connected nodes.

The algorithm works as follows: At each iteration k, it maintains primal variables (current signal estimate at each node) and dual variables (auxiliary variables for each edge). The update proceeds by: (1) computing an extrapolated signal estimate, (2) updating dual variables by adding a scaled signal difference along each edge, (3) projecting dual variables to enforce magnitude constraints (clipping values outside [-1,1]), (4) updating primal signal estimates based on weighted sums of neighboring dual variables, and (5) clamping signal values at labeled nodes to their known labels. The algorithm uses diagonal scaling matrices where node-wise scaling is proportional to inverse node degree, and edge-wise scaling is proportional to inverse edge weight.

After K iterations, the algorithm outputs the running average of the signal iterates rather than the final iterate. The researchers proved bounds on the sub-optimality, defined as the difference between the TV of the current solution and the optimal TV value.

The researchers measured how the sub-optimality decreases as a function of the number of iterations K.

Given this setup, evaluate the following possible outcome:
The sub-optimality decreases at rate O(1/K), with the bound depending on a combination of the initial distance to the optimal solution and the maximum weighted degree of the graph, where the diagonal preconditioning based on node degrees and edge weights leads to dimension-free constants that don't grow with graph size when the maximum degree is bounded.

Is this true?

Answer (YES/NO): NO